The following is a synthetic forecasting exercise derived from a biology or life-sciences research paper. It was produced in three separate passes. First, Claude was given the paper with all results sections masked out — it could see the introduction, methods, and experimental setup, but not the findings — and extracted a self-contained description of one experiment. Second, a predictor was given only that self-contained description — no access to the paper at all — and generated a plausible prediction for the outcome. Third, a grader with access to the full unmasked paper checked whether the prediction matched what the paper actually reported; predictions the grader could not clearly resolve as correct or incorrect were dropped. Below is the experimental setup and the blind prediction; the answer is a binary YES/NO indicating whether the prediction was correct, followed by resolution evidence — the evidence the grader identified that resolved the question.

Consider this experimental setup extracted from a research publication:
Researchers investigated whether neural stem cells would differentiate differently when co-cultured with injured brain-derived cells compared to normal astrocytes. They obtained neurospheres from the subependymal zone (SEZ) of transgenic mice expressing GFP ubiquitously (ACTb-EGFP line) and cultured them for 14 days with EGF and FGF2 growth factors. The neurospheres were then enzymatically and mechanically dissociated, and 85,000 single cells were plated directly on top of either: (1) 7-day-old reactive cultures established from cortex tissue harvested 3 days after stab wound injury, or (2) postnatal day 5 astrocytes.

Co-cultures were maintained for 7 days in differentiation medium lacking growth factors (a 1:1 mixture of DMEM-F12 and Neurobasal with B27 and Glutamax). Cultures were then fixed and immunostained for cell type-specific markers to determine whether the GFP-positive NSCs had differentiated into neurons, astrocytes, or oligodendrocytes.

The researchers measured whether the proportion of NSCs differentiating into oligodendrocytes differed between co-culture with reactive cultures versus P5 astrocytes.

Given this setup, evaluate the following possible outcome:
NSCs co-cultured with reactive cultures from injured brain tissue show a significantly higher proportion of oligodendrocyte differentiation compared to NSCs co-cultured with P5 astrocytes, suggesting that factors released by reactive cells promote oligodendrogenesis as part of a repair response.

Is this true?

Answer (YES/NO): YES